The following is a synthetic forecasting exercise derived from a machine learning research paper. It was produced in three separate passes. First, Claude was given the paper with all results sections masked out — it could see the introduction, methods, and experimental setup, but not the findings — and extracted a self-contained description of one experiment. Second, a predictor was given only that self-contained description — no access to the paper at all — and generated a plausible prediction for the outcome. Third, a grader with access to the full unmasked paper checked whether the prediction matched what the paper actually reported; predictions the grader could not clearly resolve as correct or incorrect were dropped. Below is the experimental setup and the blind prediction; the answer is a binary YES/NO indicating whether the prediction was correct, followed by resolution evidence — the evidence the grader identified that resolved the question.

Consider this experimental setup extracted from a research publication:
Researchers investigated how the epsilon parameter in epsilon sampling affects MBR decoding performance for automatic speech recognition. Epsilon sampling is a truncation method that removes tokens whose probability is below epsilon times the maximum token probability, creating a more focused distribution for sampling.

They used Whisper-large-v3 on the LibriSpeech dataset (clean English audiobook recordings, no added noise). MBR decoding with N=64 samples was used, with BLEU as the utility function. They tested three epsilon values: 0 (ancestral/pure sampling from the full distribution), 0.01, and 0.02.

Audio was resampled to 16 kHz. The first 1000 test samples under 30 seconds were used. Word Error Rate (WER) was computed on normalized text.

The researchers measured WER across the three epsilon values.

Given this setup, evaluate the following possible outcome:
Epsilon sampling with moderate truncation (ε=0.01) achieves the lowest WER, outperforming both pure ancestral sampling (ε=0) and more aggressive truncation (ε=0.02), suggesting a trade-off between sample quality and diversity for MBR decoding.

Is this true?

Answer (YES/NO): NO